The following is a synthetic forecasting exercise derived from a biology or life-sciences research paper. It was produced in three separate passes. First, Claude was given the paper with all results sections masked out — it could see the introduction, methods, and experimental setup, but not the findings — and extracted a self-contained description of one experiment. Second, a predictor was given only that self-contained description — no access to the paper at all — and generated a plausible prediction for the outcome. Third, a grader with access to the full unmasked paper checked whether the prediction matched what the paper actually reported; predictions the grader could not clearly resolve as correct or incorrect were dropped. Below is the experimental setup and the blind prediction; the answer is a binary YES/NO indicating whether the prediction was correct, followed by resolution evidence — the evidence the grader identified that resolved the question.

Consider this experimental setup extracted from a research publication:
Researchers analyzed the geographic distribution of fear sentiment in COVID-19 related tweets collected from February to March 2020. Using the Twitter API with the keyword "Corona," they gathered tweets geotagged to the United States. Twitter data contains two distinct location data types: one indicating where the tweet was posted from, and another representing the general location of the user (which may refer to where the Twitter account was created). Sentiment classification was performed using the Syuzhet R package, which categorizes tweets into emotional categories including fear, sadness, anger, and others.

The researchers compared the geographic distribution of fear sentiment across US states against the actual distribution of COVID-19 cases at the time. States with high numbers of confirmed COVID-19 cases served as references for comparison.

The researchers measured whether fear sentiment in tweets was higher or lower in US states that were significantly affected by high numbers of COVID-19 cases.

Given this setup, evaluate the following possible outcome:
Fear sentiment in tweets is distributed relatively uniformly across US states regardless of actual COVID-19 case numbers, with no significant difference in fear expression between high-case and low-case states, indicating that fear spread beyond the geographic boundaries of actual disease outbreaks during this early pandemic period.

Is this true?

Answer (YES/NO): NO